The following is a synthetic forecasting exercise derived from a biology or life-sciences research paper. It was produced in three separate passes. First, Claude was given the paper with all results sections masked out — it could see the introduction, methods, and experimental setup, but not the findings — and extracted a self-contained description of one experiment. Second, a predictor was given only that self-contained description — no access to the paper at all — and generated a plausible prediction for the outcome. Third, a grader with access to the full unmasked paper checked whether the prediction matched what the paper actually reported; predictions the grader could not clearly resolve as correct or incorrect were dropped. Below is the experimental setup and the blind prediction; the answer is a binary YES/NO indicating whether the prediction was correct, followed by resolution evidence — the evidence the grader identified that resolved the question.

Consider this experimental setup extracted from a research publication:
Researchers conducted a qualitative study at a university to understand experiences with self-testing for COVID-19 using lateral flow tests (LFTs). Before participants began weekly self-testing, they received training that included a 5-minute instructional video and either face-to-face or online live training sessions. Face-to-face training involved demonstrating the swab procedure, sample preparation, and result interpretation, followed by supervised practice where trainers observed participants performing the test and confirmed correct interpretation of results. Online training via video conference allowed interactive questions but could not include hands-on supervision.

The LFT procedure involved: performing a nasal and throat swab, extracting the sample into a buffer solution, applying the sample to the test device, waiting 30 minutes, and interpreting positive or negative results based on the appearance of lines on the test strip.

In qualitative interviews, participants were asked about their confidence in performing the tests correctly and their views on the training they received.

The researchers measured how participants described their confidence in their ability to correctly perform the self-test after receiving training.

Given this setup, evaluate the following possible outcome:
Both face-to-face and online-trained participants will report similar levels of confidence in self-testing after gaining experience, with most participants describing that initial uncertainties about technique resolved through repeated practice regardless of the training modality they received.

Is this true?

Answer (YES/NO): NO